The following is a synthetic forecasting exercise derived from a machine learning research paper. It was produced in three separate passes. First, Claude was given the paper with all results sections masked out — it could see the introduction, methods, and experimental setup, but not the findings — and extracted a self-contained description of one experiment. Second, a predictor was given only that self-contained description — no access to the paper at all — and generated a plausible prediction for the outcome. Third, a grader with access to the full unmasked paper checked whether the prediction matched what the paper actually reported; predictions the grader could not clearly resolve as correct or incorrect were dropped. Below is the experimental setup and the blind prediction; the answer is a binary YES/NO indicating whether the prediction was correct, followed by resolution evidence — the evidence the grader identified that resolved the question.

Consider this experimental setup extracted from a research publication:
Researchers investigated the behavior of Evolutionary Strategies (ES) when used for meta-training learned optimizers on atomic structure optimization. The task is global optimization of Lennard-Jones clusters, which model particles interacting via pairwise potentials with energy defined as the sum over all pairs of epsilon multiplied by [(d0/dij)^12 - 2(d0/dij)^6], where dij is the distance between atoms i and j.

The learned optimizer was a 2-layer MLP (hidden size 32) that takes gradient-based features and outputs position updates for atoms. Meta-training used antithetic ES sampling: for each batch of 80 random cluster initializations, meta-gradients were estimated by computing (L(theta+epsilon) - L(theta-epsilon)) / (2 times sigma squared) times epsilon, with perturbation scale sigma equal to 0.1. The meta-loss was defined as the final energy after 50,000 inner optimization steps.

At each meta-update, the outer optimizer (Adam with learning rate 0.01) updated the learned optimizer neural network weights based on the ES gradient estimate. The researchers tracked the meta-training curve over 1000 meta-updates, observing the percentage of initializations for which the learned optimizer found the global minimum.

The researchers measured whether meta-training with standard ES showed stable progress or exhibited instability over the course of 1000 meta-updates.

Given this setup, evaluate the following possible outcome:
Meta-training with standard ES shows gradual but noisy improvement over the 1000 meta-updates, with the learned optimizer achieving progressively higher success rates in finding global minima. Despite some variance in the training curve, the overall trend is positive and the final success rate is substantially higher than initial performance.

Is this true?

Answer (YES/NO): NO